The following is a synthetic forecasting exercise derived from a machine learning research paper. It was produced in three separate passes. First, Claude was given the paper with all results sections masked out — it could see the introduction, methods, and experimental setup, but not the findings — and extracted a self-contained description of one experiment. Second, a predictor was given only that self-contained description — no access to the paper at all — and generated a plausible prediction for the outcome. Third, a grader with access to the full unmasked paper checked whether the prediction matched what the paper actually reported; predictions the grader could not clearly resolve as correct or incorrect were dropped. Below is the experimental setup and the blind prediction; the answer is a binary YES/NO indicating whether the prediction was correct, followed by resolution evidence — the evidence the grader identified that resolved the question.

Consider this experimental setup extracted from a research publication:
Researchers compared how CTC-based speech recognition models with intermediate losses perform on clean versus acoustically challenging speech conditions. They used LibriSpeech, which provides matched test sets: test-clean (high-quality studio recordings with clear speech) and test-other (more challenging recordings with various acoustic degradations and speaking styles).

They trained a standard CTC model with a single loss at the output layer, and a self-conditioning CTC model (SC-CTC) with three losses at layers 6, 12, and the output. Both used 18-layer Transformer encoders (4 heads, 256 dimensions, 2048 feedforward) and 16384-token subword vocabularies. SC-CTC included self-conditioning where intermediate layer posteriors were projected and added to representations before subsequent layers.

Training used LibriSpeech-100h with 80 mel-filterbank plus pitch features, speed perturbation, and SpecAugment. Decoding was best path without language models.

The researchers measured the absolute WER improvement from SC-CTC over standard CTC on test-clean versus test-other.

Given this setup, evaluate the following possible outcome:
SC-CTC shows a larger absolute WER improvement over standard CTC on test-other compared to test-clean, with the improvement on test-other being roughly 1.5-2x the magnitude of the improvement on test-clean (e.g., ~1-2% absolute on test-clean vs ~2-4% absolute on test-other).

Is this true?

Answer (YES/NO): NO